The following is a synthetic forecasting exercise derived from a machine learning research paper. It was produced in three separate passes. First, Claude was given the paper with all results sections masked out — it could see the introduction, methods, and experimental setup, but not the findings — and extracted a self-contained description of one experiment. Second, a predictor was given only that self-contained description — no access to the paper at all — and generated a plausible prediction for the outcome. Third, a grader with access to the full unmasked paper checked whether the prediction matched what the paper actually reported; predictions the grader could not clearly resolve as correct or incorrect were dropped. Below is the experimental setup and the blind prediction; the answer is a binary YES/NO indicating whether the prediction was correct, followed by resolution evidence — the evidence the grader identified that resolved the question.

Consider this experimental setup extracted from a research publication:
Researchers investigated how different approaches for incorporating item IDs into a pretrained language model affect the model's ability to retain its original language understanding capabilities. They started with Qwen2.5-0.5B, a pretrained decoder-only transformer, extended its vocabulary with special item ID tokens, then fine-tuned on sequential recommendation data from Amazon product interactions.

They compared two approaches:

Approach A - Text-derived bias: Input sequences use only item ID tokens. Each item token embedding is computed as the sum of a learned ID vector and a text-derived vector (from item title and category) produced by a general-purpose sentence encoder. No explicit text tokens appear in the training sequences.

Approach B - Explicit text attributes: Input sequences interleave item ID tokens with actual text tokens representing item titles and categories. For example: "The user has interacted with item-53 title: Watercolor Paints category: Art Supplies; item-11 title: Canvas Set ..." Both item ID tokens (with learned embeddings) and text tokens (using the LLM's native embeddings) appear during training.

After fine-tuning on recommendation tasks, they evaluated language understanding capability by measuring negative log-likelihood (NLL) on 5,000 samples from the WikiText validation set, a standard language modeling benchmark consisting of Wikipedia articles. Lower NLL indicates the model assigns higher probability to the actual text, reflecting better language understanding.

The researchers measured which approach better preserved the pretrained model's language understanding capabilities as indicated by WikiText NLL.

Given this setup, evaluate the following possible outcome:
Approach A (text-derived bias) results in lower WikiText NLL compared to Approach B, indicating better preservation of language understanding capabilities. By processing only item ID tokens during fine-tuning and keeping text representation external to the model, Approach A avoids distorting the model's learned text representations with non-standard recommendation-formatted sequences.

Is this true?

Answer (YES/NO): NO